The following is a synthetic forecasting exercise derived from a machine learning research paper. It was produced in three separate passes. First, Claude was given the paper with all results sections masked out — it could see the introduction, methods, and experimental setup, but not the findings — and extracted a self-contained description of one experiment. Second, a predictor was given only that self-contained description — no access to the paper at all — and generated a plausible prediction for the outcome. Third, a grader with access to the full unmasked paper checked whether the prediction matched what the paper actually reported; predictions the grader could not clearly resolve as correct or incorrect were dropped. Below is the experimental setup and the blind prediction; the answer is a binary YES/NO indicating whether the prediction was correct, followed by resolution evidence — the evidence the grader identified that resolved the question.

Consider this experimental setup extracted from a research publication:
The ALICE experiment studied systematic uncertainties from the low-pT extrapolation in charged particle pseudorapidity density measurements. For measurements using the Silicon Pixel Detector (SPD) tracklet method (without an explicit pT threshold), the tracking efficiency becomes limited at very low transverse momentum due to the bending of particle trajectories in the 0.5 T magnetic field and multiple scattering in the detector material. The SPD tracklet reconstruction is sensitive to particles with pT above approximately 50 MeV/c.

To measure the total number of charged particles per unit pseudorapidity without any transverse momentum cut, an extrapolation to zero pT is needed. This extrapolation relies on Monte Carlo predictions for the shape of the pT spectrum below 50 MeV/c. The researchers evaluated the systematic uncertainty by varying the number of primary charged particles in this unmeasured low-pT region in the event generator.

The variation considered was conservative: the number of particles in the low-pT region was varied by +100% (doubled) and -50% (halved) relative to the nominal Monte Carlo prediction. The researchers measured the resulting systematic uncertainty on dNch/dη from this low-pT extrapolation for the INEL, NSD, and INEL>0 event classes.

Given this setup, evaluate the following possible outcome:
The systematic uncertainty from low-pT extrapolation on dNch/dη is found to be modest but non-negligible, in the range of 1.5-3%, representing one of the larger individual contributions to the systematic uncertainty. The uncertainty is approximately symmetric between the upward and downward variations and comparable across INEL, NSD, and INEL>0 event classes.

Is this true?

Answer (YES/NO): NO